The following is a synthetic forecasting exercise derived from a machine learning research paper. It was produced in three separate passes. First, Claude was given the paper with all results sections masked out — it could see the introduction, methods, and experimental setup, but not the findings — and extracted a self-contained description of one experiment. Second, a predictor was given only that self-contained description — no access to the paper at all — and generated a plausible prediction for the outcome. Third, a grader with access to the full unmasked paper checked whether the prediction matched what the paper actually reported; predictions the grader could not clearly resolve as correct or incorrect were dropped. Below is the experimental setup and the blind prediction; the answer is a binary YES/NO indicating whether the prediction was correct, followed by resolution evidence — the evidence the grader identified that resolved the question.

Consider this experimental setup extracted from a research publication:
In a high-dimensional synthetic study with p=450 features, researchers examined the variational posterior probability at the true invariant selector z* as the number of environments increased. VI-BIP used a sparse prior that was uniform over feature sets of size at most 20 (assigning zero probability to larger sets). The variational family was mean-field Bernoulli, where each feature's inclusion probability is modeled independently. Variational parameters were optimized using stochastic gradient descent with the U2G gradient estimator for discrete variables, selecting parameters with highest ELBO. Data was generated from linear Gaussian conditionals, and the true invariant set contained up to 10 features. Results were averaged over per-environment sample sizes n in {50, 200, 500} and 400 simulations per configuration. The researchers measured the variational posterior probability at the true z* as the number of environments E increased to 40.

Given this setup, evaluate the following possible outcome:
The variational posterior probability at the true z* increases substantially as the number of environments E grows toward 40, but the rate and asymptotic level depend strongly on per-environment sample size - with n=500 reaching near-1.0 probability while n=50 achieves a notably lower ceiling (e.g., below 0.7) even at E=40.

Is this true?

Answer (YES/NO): NO